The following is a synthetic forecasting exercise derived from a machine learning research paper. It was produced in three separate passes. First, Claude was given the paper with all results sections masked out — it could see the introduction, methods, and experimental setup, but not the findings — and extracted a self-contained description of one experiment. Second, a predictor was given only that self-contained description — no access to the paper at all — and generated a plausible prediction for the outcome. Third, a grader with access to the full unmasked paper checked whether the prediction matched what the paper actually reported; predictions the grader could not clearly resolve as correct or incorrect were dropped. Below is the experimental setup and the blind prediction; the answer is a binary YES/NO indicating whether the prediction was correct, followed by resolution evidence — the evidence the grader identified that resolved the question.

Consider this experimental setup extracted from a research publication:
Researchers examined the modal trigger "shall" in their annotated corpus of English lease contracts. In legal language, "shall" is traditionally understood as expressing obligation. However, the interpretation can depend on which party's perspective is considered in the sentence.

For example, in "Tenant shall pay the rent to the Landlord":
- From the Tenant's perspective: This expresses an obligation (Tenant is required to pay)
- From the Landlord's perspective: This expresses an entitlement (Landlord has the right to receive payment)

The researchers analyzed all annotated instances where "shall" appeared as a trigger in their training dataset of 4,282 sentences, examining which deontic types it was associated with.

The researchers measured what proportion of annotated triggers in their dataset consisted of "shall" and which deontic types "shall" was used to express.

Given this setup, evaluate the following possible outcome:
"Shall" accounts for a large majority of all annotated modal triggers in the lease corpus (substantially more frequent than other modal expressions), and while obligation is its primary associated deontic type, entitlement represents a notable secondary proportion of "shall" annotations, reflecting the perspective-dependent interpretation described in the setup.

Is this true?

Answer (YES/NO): NO